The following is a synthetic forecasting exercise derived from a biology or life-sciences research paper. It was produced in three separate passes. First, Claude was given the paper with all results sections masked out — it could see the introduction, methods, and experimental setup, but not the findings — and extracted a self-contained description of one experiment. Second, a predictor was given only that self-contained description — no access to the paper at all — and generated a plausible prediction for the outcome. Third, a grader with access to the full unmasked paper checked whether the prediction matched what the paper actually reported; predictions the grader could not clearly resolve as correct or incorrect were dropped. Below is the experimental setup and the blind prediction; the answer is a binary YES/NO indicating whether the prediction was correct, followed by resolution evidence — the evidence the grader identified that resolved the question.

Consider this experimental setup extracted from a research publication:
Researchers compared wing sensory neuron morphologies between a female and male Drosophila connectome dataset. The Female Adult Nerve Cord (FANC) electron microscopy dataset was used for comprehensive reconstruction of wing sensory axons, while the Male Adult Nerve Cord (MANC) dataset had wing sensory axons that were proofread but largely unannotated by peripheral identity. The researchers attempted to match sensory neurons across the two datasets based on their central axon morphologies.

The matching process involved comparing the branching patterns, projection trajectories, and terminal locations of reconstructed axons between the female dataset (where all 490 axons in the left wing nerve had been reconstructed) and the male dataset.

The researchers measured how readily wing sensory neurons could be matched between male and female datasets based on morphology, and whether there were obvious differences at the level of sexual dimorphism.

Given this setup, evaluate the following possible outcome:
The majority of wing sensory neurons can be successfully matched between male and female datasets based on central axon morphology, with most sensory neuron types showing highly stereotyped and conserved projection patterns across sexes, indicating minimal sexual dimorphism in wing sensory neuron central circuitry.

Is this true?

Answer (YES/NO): YES